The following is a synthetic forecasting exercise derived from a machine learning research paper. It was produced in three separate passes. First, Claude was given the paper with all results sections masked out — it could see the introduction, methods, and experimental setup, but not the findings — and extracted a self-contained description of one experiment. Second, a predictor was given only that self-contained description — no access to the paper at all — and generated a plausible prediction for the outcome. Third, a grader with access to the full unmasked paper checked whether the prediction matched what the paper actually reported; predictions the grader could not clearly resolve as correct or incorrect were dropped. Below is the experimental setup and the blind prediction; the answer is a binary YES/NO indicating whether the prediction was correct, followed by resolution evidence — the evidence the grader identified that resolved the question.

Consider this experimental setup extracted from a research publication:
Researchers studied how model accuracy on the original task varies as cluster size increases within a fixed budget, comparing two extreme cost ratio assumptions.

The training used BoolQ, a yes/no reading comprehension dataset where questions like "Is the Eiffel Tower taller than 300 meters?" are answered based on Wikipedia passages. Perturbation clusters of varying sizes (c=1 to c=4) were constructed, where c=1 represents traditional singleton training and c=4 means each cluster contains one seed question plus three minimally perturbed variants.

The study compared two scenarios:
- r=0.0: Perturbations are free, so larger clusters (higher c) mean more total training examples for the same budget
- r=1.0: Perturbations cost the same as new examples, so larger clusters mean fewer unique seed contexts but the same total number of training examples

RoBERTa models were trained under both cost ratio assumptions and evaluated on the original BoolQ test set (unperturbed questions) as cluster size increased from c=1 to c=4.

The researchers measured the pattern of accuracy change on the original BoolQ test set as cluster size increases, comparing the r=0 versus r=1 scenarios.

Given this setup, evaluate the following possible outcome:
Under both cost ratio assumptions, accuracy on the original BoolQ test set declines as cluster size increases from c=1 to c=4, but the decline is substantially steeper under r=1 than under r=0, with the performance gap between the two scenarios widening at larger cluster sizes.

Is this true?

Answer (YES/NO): NO